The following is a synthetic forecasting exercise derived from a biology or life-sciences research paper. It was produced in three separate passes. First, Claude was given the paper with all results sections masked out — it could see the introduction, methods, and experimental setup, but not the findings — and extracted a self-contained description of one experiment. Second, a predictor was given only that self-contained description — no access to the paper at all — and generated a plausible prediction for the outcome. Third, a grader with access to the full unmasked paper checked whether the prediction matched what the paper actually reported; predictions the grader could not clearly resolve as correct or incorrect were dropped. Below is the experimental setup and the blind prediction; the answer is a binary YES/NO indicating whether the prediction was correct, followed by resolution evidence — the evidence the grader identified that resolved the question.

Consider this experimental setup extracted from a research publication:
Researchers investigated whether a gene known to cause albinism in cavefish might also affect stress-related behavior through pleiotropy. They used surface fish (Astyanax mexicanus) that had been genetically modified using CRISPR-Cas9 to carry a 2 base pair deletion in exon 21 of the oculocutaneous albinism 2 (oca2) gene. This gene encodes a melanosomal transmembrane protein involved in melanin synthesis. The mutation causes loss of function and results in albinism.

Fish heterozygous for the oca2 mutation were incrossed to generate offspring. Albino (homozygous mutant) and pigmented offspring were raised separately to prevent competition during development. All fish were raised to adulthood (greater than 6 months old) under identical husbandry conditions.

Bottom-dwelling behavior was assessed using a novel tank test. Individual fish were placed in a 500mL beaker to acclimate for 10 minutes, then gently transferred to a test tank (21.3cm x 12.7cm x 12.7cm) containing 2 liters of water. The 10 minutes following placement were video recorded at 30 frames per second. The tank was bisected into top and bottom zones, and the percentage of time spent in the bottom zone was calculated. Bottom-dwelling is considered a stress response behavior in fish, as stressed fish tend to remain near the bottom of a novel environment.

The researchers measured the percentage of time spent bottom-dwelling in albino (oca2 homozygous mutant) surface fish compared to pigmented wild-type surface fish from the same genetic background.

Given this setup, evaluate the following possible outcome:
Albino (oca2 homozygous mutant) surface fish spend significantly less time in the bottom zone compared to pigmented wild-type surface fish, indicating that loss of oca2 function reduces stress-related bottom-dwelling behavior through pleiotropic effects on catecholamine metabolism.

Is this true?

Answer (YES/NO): YES